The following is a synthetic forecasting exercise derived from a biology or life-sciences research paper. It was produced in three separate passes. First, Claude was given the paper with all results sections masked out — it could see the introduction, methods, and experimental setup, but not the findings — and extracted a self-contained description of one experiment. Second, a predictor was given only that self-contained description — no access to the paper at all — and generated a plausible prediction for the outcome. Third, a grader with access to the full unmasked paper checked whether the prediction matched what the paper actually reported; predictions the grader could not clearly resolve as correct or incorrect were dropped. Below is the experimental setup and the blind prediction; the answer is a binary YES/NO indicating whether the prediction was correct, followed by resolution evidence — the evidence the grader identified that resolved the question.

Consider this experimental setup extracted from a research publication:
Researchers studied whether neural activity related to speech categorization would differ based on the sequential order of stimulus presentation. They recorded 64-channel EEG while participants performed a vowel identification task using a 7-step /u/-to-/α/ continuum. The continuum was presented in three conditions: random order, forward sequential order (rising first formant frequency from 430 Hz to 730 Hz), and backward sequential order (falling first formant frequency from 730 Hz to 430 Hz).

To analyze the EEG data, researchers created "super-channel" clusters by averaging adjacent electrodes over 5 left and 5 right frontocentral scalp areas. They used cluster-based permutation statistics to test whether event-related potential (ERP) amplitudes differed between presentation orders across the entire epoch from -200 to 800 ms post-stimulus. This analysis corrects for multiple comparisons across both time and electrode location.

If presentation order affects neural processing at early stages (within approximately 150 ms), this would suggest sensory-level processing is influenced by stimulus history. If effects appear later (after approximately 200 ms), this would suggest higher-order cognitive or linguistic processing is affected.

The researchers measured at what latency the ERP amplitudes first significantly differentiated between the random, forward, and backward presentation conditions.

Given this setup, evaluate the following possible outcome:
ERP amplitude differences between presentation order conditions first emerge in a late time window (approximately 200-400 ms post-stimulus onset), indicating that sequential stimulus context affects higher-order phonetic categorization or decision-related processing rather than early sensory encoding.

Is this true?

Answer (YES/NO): YES